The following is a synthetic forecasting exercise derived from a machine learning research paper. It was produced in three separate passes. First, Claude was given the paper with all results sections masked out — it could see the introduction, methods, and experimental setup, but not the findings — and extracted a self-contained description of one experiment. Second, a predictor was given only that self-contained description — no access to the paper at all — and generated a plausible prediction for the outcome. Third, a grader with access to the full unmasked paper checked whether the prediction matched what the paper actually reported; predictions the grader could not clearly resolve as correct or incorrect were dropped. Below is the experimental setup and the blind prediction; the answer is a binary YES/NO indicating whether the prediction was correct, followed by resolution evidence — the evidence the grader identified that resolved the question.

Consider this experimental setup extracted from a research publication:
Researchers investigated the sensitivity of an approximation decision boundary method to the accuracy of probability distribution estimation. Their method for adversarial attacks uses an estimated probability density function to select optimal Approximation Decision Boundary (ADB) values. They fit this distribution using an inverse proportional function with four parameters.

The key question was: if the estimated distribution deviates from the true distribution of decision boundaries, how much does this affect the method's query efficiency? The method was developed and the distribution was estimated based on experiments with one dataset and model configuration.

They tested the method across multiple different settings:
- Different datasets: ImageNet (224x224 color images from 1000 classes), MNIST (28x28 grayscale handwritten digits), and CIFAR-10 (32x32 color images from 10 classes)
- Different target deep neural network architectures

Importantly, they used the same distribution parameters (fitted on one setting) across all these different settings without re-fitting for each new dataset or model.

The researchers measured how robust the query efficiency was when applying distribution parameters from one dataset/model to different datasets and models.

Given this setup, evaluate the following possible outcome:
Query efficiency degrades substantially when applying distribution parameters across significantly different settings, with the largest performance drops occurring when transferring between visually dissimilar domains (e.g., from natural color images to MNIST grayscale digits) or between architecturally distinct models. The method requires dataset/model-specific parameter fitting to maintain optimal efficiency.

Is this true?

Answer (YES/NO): NO